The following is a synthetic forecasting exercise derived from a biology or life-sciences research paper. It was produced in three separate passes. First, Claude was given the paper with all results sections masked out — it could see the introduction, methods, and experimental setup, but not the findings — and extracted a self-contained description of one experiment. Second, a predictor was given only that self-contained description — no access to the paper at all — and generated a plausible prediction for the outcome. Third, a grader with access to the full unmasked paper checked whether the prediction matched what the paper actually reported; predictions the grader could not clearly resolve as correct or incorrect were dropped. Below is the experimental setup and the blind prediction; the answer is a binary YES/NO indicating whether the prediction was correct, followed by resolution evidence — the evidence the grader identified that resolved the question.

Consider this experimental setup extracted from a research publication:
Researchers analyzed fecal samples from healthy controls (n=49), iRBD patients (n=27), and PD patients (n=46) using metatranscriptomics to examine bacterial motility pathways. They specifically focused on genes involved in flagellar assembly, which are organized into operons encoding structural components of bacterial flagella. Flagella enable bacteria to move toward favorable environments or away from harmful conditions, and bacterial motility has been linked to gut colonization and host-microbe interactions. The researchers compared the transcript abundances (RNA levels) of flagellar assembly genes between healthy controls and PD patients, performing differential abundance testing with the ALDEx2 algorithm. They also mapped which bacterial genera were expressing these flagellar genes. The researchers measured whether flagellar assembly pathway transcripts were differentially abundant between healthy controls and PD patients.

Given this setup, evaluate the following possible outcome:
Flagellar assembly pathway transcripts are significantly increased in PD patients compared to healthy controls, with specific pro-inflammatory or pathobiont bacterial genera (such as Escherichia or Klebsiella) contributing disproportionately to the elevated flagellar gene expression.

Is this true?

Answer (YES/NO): NO